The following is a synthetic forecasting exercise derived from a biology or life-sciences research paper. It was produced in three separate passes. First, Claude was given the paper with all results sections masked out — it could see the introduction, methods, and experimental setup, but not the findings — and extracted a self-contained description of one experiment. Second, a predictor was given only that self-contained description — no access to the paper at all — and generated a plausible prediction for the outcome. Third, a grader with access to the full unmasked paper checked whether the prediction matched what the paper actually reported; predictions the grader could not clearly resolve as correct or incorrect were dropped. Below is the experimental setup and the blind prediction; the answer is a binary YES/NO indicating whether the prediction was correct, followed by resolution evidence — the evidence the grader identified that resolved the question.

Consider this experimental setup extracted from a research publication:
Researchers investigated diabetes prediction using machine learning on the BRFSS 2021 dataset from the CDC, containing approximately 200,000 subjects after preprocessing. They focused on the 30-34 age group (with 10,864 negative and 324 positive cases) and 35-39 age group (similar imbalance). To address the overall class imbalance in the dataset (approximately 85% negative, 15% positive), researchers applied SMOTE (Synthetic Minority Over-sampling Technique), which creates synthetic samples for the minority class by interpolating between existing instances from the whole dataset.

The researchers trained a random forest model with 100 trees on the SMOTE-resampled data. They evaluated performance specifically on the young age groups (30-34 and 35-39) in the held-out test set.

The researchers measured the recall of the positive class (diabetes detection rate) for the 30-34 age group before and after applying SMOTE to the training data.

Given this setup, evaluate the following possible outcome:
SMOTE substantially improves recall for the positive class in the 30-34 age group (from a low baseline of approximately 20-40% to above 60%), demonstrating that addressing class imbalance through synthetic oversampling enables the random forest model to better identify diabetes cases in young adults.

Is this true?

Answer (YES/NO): NO